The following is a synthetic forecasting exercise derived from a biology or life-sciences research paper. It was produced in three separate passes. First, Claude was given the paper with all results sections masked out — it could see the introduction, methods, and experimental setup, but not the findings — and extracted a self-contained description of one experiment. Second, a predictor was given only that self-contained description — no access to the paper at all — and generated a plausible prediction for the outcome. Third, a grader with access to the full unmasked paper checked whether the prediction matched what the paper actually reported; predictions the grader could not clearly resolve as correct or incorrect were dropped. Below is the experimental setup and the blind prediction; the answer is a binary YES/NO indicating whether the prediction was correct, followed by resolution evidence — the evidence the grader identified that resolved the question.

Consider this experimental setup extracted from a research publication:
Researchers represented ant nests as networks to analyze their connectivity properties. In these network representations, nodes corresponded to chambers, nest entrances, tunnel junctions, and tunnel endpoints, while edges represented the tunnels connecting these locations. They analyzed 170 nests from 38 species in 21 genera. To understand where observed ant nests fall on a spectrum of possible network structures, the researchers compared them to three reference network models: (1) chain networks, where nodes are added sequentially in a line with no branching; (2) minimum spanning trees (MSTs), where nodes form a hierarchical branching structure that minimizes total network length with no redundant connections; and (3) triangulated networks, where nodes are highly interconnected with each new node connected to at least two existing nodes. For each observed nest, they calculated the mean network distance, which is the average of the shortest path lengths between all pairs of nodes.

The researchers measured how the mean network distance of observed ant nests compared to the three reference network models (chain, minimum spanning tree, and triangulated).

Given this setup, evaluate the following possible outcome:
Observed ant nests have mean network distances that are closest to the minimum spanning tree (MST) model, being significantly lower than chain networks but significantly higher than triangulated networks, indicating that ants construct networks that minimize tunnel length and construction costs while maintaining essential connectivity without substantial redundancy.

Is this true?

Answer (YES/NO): NO